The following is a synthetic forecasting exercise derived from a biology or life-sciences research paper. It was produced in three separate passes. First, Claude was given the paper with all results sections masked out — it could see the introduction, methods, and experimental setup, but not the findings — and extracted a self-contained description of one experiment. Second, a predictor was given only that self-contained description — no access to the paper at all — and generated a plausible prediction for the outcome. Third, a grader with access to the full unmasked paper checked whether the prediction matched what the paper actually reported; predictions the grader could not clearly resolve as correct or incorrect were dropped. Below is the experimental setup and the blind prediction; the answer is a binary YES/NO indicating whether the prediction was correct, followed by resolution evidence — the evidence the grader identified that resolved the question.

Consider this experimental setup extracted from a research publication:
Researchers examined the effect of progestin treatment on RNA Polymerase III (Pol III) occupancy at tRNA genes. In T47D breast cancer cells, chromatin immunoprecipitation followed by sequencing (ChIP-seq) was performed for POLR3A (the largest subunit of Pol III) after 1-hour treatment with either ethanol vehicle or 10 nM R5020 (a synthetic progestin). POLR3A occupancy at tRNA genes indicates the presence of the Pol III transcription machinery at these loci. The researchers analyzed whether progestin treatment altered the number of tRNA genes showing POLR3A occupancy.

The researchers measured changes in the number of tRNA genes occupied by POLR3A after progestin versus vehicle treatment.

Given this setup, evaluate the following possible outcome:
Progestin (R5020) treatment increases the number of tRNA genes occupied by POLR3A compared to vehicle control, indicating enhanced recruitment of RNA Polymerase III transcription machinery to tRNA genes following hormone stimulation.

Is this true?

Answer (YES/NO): NO